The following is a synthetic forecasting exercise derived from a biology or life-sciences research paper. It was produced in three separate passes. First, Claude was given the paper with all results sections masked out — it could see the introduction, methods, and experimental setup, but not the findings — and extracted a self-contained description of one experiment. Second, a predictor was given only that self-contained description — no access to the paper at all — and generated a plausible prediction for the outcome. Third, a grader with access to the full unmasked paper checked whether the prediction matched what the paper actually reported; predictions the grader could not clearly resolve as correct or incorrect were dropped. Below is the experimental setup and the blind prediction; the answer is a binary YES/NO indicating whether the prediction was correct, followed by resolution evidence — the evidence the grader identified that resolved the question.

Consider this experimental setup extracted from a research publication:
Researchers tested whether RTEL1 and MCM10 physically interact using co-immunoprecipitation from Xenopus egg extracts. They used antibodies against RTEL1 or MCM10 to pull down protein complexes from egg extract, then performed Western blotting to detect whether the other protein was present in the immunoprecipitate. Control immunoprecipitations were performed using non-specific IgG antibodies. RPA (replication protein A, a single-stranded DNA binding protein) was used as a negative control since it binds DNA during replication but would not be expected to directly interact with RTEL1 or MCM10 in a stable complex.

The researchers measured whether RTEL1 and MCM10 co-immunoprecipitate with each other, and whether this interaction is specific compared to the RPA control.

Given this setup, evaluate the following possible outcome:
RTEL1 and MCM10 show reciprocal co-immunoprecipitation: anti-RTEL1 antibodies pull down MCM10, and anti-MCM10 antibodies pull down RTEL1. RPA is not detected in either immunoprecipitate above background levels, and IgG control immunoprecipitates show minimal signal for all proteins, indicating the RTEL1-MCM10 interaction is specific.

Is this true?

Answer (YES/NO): YES